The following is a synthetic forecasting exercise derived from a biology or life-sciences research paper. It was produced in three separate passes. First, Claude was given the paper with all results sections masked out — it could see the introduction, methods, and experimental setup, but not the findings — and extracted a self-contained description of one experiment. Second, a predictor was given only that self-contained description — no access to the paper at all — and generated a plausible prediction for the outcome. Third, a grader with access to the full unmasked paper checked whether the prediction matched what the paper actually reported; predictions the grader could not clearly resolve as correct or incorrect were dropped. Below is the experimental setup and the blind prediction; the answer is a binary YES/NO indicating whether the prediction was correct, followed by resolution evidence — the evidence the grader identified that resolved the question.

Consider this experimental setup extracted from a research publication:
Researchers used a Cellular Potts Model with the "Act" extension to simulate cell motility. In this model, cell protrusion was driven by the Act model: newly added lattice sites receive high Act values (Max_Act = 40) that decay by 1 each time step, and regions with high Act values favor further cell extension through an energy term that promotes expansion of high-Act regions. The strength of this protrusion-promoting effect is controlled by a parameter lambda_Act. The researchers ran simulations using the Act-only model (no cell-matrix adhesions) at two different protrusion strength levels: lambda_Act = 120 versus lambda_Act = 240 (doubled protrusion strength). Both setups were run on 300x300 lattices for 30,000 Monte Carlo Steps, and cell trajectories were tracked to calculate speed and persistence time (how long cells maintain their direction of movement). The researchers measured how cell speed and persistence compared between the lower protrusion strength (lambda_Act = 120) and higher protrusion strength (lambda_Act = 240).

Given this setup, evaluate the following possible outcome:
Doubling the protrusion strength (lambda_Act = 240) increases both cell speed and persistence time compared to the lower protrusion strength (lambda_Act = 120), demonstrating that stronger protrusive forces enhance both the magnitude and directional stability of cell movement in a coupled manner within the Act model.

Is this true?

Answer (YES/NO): YES